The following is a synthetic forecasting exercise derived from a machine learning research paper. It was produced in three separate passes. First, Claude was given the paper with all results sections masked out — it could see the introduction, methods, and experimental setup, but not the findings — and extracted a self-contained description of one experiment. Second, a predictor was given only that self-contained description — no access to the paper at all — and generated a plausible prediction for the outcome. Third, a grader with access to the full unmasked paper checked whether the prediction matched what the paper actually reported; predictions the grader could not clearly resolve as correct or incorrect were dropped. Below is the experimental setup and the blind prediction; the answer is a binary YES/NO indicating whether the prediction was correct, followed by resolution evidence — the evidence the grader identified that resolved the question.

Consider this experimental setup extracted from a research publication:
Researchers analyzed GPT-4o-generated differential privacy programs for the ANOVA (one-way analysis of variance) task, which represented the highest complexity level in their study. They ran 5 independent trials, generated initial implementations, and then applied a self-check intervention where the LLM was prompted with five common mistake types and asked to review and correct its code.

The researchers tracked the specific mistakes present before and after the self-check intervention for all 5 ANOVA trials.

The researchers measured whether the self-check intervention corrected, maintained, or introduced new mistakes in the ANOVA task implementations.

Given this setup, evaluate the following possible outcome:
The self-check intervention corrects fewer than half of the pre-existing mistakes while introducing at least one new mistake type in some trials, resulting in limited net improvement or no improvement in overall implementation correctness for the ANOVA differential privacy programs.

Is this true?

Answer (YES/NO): YES